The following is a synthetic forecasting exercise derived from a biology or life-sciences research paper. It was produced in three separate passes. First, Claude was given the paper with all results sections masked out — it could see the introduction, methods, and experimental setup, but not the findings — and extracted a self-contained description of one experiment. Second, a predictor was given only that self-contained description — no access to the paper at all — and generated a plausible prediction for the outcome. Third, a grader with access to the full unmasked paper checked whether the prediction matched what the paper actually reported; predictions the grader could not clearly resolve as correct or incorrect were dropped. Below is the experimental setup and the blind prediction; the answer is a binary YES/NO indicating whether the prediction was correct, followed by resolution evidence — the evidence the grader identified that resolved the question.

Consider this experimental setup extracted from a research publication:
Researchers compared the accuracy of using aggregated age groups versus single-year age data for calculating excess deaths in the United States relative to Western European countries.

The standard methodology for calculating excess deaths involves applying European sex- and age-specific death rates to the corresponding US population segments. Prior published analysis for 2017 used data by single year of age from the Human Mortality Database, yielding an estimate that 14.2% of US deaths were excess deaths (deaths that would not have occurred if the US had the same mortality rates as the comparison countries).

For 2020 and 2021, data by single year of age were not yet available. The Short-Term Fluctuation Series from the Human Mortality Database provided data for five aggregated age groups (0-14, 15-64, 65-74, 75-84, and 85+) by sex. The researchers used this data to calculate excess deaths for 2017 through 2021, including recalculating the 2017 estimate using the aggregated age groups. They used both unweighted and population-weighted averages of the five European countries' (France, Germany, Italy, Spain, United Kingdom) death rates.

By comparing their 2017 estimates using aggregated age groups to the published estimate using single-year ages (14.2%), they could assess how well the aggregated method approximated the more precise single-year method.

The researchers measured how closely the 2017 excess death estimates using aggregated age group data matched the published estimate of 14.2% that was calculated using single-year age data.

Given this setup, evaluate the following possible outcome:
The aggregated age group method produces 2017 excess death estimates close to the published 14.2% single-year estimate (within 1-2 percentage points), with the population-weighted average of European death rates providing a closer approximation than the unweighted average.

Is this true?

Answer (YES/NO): YES